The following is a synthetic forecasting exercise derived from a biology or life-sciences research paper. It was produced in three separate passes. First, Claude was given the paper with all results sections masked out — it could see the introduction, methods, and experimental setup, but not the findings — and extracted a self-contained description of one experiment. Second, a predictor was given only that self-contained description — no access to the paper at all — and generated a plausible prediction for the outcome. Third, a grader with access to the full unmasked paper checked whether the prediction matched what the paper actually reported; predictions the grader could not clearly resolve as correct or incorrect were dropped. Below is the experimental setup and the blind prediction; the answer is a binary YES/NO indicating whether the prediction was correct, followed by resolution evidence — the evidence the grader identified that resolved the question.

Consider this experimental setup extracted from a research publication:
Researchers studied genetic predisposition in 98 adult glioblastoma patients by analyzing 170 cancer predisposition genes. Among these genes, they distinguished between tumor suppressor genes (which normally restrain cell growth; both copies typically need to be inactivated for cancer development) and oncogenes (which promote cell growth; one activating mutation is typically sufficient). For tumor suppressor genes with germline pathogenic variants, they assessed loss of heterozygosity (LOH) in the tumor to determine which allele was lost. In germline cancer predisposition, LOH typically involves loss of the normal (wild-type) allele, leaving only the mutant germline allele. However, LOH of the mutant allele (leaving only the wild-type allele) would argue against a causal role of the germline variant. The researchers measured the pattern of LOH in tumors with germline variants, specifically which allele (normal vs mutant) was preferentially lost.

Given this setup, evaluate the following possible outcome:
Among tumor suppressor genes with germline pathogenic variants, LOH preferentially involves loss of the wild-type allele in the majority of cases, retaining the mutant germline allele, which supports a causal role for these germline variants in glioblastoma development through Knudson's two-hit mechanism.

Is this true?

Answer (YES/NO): YES